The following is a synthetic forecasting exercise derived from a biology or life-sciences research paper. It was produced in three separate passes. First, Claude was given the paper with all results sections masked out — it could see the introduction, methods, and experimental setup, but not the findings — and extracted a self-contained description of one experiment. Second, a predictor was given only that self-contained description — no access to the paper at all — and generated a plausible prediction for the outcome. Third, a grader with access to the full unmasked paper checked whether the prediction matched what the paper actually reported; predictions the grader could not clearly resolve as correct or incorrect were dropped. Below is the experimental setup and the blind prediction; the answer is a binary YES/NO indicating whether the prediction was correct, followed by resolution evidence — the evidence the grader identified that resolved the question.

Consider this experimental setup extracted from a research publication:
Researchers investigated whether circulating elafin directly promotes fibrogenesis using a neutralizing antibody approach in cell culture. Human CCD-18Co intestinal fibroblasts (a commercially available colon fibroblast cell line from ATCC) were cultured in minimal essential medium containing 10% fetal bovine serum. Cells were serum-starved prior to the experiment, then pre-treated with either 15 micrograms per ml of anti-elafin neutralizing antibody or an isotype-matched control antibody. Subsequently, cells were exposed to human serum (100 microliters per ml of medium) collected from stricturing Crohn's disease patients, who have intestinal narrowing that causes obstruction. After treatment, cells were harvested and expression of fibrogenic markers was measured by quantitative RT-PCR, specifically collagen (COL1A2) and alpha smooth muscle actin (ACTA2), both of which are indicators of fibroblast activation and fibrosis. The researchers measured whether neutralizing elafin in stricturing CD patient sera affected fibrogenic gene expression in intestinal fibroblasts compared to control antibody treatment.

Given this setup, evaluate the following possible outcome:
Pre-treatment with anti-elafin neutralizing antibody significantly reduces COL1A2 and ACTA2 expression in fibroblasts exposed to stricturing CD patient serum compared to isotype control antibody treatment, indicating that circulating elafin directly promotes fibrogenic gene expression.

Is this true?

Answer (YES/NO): NO